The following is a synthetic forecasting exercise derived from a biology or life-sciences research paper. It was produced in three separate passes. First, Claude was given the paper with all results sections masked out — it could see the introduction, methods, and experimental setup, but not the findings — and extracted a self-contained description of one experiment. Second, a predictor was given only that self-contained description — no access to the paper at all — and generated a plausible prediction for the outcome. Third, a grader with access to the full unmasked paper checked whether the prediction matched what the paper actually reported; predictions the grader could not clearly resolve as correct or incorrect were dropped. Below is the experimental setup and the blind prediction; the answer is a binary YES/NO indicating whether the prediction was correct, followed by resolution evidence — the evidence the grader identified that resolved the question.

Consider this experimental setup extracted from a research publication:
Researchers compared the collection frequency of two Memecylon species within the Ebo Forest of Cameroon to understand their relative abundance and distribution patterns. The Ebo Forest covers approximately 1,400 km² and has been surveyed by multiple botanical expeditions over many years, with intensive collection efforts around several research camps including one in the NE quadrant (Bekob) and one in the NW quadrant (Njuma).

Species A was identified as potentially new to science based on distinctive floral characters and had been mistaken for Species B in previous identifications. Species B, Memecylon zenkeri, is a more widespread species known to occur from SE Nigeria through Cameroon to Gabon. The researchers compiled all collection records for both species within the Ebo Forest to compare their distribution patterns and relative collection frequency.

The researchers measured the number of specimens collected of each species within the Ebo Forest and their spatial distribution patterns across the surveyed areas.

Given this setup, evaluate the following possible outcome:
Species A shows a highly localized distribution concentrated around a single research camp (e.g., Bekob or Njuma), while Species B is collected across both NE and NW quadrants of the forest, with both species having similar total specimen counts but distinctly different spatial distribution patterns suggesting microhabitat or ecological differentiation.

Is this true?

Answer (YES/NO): YES